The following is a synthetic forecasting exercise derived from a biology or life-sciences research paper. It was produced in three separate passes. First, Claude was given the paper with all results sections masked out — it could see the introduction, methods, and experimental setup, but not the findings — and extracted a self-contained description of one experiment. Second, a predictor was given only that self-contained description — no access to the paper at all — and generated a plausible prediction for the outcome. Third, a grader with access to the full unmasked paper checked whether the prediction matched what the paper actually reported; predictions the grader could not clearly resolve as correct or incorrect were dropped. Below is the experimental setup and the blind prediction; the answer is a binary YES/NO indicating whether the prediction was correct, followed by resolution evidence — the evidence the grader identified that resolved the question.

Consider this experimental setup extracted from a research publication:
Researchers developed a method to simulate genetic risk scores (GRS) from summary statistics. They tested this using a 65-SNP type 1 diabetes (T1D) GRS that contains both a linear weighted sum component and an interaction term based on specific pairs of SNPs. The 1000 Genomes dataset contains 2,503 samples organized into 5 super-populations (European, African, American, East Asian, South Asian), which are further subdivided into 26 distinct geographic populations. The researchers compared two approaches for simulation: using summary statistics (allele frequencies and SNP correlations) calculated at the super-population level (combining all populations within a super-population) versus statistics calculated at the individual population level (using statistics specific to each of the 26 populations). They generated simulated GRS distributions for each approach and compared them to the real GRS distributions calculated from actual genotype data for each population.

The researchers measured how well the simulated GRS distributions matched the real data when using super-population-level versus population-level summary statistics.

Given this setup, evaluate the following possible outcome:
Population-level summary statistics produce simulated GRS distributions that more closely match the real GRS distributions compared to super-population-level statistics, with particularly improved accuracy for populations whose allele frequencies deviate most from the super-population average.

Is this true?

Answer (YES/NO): NO